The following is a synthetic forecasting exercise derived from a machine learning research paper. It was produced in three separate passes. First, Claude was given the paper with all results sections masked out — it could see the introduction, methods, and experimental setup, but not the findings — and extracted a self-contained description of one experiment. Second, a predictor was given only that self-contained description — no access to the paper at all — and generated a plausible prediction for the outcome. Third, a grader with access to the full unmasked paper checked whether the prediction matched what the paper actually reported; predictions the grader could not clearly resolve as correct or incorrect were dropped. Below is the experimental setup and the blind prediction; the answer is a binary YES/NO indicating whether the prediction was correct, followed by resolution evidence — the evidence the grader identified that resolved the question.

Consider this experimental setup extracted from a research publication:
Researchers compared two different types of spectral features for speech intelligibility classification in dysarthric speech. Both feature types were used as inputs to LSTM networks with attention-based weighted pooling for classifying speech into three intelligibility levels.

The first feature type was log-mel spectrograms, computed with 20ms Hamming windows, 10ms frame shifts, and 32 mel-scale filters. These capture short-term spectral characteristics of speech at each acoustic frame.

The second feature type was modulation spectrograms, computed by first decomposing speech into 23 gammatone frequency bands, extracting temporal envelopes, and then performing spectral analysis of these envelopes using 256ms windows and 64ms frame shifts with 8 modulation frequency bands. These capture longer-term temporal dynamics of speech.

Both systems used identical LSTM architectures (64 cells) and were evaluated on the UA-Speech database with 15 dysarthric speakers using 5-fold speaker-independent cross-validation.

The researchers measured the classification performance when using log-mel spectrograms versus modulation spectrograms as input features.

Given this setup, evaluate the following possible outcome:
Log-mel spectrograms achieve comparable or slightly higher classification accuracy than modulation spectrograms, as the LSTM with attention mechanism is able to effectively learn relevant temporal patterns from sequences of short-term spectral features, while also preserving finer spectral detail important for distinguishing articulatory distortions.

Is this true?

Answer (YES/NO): YES